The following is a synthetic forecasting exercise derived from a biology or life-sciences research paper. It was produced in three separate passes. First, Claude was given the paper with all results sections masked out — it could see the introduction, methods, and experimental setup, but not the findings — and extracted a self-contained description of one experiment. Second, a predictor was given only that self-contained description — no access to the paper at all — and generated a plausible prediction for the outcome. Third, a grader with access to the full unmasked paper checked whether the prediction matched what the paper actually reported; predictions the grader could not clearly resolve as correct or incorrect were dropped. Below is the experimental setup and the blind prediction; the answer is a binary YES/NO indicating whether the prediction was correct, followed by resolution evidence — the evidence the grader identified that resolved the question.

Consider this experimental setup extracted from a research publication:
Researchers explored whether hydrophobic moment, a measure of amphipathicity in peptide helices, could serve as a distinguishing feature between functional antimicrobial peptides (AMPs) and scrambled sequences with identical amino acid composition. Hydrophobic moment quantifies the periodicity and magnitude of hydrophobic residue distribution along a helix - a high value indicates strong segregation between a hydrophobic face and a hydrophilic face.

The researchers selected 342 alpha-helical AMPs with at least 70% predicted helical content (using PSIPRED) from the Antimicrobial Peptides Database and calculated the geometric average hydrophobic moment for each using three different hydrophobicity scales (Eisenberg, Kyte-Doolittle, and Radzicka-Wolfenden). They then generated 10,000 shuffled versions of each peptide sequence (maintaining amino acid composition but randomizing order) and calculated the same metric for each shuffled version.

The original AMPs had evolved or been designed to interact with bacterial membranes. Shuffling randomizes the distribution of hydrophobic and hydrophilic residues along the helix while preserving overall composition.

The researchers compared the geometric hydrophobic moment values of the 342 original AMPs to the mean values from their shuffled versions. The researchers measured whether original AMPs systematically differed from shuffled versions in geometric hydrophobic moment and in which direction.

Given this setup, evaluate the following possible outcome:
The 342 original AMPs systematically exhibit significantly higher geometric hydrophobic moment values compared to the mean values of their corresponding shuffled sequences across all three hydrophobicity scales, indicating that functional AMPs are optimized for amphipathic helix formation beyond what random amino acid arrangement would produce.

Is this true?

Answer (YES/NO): YES